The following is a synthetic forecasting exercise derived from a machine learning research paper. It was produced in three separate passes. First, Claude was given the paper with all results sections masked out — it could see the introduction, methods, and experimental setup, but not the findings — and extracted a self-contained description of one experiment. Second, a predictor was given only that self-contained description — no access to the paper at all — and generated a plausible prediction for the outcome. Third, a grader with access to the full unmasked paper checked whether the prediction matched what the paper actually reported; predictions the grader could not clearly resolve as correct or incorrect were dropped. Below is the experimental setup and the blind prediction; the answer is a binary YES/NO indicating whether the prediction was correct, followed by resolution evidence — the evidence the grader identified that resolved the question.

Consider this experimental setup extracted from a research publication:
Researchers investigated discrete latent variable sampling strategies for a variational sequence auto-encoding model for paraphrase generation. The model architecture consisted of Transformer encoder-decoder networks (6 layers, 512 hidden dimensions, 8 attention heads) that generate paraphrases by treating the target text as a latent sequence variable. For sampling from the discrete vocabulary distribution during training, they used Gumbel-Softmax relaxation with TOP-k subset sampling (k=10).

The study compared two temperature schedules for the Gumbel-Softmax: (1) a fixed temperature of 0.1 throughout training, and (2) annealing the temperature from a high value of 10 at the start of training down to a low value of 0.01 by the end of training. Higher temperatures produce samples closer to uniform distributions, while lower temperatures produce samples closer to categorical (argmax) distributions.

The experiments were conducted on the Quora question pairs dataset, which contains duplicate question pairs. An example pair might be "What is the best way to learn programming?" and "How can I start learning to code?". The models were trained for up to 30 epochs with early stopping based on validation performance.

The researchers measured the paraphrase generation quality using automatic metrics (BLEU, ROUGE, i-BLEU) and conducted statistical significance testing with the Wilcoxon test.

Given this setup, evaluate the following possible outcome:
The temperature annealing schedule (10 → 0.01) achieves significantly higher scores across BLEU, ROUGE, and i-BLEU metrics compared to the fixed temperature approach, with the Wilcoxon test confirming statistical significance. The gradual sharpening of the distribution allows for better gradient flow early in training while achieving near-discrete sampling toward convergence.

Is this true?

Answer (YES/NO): YES